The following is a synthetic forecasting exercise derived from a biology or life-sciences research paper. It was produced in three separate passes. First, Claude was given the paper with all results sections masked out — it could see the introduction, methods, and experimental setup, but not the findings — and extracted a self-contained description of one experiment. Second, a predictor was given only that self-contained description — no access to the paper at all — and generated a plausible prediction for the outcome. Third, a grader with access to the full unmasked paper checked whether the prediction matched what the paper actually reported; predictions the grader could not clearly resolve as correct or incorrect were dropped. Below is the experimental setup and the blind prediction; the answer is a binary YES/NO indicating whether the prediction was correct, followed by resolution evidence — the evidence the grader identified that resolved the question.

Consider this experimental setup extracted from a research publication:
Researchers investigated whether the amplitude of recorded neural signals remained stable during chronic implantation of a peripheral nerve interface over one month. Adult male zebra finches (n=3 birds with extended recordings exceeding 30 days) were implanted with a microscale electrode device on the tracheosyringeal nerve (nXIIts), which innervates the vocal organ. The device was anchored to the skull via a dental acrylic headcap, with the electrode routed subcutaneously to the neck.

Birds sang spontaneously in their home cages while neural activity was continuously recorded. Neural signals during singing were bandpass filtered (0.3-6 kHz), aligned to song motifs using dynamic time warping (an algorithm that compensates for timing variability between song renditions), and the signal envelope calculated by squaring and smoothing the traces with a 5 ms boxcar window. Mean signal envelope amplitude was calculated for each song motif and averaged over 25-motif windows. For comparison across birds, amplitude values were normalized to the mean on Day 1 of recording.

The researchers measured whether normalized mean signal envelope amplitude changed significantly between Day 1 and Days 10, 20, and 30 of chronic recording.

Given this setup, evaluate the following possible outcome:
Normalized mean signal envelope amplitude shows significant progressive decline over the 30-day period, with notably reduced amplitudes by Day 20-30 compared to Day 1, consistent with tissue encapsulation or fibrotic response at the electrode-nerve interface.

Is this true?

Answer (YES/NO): NO